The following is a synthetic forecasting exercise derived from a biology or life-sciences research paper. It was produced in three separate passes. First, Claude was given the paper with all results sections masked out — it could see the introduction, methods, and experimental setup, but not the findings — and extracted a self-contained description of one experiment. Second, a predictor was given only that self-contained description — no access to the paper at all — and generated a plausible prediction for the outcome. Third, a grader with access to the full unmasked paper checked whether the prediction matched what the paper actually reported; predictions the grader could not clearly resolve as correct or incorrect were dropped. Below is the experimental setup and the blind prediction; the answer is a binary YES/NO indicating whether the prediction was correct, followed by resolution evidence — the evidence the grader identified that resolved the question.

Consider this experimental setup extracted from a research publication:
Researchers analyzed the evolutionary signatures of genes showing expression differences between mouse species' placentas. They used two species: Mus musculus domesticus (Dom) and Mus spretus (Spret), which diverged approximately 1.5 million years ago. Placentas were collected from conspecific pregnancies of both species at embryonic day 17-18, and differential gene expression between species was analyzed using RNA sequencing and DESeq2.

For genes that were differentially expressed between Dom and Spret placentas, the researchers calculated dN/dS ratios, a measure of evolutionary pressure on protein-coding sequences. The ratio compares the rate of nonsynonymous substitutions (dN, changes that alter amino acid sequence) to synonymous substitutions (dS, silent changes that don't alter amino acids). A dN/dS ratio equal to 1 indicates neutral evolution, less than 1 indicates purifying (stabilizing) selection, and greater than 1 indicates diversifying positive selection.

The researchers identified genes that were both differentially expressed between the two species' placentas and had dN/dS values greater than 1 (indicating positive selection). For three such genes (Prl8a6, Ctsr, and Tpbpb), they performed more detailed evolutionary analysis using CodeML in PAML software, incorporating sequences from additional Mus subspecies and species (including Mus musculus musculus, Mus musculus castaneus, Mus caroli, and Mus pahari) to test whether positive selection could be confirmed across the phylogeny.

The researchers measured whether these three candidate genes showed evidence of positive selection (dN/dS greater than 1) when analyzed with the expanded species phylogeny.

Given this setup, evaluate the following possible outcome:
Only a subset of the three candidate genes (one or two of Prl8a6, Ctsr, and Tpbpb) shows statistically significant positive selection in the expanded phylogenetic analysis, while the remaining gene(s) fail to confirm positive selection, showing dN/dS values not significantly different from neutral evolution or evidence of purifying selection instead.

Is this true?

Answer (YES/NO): NO